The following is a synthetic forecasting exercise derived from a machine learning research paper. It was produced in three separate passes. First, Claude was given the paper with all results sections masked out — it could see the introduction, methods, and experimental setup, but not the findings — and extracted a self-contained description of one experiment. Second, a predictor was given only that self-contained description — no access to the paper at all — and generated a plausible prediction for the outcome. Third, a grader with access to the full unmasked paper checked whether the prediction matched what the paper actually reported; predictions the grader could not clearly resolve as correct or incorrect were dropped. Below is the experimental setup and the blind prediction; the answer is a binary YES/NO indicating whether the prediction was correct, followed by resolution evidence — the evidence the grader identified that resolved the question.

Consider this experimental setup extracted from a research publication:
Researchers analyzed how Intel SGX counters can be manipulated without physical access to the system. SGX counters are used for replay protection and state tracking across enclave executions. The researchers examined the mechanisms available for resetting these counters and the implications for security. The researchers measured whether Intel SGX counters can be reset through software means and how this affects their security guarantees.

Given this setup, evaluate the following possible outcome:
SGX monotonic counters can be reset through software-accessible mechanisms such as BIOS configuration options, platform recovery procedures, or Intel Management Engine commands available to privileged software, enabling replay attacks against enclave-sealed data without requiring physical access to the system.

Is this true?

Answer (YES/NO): YES